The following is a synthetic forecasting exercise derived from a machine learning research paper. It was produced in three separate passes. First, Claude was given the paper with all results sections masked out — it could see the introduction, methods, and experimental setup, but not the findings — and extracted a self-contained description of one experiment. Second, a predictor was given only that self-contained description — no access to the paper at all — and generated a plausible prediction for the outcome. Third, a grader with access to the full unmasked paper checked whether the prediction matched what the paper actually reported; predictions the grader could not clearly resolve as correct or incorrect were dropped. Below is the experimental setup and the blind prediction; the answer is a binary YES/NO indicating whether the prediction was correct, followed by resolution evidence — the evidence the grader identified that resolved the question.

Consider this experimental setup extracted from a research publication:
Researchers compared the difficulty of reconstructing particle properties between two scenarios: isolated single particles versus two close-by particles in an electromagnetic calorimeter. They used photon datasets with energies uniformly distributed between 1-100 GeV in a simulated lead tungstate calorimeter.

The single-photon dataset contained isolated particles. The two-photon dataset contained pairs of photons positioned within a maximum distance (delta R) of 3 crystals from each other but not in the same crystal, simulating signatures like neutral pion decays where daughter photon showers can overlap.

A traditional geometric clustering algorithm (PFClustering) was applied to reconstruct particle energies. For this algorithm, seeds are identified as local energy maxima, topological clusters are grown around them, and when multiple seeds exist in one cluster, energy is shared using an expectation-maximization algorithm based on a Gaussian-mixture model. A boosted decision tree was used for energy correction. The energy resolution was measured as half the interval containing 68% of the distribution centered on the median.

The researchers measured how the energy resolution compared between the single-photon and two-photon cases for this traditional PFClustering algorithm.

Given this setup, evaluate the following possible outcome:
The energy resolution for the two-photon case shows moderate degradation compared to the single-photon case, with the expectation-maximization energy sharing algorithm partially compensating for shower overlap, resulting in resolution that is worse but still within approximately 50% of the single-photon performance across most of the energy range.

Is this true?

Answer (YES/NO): NO